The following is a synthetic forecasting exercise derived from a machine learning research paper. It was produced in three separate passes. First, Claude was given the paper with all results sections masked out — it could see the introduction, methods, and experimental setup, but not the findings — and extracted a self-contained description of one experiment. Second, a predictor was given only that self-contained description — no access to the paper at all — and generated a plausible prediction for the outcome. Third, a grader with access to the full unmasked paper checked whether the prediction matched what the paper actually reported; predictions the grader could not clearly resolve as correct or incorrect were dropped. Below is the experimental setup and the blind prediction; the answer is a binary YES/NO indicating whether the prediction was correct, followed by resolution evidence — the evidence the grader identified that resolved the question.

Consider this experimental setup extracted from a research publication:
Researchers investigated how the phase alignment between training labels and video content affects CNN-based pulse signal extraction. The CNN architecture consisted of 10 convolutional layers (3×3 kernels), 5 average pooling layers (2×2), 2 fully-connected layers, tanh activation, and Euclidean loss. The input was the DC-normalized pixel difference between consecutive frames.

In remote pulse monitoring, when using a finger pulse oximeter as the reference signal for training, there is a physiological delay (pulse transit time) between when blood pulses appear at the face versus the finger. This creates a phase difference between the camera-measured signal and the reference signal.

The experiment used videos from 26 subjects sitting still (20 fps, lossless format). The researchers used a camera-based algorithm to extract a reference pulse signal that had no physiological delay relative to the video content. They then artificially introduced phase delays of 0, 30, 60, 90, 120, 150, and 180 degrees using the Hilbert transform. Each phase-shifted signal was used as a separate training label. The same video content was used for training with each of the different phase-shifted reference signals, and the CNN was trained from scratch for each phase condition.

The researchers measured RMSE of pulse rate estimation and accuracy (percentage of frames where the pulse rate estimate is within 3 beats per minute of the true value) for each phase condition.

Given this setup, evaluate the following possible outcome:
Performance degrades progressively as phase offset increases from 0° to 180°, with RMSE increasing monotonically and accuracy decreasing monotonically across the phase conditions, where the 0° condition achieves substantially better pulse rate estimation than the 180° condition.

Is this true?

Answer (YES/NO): NO